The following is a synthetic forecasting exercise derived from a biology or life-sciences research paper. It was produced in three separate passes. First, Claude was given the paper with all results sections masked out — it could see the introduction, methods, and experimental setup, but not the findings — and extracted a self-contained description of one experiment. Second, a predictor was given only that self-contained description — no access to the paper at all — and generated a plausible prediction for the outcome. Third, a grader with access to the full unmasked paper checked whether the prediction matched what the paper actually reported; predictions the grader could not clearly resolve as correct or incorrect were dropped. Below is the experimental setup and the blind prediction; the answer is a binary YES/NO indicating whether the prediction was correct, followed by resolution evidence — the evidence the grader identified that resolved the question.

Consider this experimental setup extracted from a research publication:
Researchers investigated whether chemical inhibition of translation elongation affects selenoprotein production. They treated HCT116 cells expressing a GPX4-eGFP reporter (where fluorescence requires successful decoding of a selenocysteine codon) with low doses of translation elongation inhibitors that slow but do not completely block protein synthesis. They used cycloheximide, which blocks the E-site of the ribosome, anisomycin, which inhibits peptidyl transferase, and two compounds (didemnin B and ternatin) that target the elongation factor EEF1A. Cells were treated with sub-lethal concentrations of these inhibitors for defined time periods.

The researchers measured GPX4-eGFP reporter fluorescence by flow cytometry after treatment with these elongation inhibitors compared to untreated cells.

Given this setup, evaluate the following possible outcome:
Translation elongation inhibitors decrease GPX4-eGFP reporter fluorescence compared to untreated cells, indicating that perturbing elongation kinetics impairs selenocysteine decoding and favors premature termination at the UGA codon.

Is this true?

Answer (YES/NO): NO